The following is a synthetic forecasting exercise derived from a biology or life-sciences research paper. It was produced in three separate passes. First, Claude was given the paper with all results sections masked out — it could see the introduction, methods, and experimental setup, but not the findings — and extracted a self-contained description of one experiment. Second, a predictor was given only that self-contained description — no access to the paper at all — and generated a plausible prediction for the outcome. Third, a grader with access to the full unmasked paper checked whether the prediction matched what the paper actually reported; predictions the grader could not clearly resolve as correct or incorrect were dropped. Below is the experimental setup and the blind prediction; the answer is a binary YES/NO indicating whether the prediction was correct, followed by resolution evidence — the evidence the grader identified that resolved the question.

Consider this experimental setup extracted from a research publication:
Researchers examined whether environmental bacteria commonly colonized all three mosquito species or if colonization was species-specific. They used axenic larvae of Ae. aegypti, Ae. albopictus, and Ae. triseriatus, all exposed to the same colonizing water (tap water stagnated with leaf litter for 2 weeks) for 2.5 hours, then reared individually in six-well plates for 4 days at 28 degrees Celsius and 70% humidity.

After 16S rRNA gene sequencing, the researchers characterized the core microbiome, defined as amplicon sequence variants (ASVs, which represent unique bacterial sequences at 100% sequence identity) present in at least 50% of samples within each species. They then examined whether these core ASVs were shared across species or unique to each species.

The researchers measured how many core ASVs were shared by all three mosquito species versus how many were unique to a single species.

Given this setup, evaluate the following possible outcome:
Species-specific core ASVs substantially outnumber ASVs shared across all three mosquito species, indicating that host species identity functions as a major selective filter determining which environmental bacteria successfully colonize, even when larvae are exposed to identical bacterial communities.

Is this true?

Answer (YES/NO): NO